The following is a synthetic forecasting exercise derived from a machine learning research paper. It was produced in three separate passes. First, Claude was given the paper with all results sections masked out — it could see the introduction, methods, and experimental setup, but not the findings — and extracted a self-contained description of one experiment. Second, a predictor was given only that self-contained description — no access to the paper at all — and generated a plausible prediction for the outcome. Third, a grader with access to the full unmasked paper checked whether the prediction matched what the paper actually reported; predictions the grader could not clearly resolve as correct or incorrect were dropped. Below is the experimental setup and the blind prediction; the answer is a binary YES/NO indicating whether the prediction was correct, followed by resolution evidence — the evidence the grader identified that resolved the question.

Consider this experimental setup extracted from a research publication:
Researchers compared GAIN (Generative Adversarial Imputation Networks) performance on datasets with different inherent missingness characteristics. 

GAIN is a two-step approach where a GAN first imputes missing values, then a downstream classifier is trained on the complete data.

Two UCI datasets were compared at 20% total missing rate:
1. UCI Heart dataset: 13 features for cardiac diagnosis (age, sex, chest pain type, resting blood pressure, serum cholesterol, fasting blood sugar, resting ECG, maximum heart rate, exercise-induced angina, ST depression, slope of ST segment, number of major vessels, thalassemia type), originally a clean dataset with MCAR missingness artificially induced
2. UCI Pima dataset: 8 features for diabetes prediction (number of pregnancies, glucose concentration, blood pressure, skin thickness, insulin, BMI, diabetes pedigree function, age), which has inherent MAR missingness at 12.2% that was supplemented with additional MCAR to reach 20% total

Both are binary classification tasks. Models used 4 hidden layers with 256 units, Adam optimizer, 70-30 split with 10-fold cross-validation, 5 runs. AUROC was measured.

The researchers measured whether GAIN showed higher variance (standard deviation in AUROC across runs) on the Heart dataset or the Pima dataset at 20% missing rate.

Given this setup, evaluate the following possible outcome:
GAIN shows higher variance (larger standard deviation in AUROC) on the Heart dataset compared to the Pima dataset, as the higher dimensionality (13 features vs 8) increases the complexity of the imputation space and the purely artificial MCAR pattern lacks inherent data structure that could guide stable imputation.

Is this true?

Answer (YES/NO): YES